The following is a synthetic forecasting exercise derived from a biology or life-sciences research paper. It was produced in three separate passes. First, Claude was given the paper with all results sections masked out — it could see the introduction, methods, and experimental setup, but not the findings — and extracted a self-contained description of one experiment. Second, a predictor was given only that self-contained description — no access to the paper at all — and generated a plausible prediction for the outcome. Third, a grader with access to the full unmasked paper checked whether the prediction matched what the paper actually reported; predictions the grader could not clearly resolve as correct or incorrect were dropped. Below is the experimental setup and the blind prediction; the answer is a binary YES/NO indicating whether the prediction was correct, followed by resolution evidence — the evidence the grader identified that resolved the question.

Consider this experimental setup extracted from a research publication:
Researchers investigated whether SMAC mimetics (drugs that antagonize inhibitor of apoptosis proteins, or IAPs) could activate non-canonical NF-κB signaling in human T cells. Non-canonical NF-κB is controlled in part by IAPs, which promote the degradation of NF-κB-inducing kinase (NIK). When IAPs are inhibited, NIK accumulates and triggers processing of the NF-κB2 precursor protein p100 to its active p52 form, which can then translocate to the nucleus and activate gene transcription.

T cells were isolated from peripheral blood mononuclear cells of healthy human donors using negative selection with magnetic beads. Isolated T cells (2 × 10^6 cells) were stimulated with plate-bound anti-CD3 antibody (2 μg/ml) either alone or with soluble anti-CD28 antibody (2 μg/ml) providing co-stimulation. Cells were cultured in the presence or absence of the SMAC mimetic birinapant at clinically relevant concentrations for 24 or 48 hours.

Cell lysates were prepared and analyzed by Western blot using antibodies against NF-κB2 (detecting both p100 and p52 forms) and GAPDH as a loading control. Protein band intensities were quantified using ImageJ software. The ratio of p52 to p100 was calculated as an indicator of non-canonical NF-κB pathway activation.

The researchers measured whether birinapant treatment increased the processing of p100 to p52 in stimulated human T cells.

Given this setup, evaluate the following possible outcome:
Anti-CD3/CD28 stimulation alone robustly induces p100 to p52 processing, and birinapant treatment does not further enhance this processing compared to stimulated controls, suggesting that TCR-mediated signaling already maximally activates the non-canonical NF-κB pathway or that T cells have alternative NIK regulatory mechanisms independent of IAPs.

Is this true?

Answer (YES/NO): NO